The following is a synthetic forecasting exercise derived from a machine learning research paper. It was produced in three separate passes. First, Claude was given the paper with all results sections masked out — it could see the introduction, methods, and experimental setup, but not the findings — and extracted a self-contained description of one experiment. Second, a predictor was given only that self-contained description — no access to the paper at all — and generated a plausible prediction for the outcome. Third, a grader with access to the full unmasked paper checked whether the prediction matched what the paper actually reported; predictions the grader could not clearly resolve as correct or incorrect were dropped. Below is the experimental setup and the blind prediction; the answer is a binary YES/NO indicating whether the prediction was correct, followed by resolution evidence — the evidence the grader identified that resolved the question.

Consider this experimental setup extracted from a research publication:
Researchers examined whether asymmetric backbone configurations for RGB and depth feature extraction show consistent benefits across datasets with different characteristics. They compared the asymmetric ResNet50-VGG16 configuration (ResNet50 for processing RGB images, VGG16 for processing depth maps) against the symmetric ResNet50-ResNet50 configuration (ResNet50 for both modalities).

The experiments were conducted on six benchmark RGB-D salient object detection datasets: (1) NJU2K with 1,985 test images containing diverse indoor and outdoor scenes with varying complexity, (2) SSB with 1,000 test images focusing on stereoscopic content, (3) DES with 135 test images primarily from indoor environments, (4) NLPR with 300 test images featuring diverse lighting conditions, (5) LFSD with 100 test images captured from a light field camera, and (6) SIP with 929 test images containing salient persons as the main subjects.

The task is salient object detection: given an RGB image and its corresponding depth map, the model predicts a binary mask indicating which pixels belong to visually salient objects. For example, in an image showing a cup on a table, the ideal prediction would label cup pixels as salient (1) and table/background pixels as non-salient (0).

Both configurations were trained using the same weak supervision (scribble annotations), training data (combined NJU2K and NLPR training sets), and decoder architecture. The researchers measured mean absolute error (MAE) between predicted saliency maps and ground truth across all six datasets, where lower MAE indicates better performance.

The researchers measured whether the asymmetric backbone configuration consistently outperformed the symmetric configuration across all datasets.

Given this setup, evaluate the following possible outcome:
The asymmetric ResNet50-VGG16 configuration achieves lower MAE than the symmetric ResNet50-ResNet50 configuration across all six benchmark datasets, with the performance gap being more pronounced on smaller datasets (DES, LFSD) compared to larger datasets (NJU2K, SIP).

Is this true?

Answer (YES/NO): NO